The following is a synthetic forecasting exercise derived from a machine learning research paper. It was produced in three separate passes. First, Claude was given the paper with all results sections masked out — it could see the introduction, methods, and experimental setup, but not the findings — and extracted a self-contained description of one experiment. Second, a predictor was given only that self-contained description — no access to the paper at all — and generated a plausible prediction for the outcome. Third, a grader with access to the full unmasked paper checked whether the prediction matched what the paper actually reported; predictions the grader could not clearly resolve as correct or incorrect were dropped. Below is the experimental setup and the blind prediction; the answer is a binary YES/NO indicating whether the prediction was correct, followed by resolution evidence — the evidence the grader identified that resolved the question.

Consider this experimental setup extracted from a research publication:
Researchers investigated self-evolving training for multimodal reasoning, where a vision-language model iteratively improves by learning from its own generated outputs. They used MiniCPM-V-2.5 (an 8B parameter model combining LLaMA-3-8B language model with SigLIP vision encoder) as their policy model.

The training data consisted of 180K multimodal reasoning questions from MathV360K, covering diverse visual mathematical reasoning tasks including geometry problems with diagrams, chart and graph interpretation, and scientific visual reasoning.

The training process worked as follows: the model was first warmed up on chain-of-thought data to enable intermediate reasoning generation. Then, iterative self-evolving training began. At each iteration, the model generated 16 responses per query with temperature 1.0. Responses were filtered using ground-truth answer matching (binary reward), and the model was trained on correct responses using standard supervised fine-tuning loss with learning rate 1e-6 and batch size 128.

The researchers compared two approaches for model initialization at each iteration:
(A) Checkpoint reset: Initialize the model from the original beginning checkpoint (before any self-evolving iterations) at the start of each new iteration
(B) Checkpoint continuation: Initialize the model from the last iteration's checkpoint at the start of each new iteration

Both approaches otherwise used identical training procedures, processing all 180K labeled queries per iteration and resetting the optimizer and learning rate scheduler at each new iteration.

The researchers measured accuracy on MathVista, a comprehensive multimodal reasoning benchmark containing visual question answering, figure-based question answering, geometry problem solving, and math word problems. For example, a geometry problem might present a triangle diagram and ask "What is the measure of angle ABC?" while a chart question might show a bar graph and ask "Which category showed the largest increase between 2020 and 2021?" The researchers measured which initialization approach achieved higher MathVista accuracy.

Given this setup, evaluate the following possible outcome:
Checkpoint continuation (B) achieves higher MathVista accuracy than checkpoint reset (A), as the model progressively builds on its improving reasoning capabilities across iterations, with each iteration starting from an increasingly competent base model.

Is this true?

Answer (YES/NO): YES